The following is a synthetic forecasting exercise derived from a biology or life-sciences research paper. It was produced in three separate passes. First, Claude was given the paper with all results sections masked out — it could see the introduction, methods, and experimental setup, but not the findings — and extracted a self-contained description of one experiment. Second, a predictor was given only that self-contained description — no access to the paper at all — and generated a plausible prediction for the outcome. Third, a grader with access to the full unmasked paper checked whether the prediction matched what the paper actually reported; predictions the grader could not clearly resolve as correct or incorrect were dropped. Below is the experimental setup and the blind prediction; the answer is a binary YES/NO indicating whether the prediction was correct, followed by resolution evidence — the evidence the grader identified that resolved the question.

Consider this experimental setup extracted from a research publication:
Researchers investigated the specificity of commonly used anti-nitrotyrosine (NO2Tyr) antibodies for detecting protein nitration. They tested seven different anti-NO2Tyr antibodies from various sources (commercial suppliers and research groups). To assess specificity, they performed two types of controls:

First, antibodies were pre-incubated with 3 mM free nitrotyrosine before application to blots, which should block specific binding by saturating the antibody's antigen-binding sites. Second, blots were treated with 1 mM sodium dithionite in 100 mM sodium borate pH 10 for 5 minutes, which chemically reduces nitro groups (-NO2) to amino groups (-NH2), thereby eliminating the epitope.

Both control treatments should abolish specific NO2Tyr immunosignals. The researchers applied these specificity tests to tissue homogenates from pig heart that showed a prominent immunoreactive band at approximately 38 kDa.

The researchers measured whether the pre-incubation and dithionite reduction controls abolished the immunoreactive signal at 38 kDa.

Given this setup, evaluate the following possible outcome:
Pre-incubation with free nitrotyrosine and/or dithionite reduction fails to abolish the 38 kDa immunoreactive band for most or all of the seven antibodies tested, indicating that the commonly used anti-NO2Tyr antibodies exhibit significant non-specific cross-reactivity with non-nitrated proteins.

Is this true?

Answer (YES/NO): NO